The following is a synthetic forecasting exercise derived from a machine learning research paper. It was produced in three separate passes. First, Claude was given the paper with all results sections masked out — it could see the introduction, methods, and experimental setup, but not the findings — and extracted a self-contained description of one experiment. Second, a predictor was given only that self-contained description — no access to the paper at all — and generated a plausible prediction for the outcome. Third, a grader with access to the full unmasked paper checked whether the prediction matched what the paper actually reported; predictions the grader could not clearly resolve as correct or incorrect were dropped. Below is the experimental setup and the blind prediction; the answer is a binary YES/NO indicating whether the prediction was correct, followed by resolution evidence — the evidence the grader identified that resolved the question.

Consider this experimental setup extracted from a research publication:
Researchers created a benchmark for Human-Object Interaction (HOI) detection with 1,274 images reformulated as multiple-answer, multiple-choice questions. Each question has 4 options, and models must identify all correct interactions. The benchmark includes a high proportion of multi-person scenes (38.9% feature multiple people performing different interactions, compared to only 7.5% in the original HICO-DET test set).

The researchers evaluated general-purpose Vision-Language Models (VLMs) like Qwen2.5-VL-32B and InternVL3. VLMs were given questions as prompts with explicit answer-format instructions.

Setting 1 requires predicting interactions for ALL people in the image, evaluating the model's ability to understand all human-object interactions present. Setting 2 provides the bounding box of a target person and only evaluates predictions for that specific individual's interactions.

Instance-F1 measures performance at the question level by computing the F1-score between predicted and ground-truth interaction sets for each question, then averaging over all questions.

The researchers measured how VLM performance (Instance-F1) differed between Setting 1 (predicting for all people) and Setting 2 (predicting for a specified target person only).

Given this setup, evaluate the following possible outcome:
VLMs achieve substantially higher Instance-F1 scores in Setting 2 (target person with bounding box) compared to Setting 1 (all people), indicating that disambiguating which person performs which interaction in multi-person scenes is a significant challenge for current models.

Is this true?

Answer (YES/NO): NO